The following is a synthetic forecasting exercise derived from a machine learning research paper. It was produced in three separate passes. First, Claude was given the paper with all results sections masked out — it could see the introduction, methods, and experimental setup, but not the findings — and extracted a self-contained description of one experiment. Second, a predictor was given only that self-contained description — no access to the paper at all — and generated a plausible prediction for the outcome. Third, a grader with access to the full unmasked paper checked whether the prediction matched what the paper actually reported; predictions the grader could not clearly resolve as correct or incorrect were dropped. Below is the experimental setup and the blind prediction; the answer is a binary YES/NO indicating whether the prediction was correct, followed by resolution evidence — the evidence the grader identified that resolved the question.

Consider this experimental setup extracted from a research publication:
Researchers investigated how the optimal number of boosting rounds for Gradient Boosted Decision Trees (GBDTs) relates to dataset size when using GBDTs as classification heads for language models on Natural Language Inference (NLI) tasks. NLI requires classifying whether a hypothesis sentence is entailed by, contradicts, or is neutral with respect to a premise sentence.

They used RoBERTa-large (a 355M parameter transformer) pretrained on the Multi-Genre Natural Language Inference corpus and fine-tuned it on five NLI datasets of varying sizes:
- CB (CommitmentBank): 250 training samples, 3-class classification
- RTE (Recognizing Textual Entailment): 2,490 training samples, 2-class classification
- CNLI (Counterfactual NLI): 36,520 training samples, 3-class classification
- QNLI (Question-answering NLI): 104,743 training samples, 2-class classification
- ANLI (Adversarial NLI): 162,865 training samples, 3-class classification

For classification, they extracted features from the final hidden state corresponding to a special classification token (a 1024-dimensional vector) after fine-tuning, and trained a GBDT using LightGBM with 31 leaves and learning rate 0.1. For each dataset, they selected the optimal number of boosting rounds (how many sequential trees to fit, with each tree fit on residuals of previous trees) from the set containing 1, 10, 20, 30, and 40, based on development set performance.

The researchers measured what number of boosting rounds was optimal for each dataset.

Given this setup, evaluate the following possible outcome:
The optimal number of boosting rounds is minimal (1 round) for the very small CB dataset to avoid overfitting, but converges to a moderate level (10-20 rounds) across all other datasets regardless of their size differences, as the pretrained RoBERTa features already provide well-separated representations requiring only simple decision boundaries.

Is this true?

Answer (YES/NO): NO